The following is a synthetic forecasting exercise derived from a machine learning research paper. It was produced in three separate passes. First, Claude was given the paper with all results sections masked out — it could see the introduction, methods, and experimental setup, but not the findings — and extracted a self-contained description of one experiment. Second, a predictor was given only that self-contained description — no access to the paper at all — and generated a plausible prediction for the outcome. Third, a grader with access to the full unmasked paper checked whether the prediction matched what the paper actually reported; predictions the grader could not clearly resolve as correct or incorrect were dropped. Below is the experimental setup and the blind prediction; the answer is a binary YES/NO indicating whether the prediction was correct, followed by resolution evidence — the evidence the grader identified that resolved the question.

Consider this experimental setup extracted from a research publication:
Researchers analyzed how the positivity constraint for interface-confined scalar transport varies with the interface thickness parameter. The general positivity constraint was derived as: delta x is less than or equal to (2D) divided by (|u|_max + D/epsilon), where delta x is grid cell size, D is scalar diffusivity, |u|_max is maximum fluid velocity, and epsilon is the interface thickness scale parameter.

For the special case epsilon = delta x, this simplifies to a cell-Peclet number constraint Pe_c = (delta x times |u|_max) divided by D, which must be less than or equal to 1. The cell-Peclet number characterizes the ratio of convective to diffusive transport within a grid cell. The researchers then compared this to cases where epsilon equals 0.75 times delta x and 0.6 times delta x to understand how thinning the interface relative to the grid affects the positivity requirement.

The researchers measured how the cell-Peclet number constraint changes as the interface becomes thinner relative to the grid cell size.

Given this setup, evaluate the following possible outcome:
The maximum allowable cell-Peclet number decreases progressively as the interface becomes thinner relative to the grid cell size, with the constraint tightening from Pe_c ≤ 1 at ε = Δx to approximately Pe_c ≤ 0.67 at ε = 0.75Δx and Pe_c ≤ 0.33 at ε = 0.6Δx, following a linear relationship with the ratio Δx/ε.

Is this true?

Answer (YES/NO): YES